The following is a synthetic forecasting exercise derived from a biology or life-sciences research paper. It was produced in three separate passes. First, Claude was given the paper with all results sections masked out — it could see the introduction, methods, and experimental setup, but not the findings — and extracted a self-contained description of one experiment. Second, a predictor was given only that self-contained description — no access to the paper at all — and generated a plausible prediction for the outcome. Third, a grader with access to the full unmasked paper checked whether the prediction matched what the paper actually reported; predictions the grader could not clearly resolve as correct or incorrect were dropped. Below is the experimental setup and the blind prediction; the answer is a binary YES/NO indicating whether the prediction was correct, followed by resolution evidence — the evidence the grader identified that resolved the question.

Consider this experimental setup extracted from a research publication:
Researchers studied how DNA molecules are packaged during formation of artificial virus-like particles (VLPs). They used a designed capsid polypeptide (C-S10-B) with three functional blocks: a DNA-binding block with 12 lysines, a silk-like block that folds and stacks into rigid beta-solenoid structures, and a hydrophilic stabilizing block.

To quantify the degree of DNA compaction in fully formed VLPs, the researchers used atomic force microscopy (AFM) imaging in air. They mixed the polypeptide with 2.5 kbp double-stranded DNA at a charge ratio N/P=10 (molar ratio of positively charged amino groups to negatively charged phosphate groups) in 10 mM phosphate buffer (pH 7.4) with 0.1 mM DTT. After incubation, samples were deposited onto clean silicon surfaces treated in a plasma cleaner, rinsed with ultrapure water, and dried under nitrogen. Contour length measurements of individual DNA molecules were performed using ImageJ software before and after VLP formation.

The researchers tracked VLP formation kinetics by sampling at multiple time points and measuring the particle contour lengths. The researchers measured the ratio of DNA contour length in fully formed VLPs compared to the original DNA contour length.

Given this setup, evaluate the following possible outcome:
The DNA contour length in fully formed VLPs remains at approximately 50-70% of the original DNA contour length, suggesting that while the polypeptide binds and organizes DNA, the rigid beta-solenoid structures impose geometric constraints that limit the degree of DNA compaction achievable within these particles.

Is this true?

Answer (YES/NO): NO